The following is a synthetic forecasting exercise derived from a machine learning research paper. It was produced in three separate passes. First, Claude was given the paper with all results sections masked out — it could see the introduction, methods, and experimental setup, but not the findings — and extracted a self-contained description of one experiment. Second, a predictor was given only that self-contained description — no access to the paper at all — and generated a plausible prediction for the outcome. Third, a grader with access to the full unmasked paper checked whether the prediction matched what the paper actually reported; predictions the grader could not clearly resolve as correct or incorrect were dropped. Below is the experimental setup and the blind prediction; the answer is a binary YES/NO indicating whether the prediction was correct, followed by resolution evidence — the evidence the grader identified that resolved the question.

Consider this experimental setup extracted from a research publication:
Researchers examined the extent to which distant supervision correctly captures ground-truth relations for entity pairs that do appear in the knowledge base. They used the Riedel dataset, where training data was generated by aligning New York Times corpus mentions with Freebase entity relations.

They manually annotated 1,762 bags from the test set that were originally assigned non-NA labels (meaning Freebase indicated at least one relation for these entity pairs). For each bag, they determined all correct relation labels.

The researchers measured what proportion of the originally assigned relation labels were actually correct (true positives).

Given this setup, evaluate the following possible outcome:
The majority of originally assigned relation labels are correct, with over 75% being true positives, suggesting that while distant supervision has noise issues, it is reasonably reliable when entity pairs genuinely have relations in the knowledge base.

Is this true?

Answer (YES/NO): NO